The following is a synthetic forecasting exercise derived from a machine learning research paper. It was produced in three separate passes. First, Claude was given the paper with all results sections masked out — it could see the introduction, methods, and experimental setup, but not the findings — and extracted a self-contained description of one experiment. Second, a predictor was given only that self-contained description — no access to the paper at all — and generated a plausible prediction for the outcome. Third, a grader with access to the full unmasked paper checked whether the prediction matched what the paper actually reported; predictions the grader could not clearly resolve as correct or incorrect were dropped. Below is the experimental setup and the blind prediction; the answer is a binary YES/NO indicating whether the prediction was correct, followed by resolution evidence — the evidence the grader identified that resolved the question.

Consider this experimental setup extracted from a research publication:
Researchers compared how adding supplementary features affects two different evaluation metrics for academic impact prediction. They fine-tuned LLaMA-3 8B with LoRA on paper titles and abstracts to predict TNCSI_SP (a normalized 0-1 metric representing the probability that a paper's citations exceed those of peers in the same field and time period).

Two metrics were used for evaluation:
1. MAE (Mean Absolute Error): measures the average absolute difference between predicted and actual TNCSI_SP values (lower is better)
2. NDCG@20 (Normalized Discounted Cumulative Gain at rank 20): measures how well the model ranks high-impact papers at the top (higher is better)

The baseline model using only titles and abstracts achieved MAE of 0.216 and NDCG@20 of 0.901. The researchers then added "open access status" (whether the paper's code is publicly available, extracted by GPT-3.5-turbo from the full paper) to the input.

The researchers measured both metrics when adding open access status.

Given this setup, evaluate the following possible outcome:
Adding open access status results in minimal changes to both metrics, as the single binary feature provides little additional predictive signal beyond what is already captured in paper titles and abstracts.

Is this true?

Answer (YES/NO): NO